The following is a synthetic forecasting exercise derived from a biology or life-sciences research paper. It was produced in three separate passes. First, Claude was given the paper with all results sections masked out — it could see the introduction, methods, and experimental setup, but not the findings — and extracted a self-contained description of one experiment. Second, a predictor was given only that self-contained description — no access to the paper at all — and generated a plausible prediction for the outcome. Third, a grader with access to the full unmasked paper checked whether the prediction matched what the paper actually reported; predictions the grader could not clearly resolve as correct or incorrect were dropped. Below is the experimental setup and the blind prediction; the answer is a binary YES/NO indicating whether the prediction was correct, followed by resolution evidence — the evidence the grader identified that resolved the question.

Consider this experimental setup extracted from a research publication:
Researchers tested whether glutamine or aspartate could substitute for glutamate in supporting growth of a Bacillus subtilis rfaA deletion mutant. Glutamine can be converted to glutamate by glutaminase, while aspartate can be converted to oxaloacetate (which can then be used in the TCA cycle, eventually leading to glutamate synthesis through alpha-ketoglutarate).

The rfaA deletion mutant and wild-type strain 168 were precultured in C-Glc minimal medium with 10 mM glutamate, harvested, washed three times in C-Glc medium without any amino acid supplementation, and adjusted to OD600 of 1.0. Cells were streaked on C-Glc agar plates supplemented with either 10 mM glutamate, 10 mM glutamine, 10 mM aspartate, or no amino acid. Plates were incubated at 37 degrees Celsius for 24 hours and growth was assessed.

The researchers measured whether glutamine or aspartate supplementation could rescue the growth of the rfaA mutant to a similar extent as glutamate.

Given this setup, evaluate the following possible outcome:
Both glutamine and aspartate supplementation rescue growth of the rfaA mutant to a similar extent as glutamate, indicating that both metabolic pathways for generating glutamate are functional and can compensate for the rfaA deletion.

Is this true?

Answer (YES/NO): NO